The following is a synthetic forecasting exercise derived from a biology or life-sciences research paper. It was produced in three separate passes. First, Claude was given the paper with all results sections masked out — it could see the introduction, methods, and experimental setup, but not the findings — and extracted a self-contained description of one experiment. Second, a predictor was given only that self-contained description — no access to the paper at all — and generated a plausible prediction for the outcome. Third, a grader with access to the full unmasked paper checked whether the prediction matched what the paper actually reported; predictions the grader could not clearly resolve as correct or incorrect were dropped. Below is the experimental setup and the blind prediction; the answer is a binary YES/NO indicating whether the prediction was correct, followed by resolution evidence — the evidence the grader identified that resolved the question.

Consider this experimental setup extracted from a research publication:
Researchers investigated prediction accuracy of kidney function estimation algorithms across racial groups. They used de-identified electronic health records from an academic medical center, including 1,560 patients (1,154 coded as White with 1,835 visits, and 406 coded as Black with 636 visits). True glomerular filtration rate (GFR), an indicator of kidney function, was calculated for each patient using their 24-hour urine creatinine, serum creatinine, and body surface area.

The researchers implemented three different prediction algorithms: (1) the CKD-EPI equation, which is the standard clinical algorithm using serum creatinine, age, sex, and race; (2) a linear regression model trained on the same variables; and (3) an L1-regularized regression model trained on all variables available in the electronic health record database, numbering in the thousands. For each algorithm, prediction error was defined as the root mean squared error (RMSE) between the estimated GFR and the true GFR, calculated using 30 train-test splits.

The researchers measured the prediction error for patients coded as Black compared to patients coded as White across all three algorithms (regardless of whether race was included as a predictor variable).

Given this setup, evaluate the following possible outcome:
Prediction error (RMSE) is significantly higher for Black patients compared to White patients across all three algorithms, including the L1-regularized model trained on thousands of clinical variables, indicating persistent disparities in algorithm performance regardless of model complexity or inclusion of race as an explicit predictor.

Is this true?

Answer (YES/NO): YES